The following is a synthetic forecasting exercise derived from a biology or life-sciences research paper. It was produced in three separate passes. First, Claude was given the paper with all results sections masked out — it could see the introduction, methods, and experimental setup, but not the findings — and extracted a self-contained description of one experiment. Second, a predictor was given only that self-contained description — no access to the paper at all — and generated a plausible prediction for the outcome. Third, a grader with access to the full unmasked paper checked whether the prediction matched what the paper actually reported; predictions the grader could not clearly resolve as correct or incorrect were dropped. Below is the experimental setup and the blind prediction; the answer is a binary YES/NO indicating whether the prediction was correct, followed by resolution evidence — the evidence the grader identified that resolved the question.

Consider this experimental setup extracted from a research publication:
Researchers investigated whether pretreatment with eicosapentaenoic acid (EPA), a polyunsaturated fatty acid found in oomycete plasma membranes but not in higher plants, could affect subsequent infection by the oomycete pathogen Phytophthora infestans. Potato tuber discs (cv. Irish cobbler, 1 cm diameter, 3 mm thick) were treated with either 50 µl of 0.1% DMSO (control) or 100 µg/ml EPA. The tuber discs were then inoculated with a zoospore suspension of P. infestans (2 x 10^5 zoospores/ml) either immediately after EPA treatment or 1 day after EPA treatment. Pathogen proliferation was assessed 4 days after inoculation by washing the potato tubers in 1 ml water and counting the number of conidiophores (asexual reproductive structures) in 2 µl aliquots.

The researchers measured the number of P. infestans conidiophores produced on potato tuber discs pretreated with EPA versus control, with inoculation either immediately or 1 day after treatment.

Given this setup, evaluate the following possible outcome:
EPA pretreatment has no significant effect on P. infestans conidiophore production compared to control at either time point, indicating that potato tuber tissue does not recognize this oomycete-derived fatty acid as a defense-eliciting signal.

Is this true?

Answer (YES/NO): NO